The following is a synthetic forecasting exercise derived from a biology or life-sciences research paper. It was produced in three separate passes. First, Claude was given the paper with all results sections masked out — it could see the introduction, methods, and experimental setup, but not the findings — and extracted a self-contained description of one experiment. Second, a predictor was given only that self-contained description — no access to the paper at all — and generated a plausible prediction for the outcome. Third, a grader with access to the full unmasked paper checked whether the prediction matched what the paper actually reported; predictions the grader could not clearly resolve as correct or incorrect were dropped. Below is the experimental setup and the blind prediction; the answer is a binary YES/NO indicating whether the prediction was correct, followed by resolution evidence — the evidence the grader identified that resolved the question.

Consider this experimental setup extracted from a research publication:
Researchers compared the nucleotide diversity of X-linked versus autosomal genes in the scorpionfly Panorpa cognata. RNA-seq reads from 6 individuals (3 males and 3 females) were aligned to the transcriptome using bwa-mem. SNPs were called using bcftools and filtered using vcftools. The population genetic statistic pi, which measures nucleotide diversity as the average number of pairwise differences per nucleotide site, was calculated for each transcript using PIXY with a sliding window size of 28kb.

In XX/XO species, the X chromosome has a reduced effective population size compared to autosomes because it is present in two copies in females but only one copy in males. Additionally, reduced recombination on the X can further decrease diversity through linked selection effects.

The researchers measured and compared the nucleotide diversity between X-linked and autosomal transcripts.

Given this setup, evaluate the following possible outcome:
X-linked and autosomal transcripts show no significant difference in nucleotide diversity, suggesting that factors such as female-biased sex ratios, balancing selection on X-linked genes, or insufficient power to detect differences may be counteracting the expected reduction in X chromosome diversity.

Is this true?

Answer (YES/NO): NO